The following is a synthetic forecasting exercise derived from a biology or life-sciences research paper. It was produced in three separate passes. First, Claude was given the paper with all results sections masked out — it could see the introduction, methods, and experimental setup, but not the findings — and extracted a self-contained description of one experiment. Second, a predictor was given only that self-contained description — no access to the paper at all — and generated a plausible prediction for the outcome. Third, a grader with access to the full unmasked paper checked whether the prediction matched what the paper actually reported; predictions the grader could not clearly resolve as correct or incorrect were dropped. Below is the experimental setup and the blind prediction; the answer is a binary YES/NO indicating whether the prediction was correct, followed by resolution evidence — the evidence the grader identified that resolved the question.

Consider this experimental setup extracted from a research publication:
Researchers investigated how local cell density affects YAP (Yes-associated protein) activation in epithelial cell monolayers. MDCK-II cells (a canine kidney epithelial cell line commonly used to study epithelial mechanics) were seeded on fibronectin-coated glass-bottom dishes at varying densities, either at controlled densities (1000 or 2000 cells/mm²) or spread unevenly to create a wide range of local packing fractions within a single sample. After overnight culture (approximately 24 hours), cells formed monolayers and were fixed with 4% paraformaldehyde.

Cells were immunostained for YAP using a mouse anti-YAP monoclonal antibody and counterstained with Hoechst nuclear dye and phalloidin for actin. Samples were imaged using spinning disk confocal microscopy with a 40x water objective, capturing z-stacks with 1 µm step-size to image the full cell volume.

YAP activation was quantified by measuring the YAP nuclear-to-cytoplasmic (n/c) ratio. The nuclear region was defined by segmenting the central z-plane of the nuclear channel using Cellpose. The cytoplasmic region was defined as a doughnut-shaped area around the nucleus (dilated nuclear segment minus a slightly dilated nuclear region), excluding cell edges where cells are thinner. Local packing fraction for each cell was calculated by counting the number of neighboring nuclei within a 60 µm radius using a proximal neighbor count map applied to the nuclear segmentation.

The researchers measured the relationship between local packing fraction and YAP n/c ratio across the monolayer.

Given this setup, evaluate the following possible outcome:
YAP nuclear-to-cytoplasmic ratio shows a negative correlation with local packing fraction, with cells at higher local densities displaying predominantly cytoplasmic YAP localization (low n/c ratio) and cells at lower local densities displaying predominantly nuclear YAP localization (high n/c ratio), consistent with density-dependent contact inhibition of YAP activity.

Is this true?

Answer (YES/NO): NO